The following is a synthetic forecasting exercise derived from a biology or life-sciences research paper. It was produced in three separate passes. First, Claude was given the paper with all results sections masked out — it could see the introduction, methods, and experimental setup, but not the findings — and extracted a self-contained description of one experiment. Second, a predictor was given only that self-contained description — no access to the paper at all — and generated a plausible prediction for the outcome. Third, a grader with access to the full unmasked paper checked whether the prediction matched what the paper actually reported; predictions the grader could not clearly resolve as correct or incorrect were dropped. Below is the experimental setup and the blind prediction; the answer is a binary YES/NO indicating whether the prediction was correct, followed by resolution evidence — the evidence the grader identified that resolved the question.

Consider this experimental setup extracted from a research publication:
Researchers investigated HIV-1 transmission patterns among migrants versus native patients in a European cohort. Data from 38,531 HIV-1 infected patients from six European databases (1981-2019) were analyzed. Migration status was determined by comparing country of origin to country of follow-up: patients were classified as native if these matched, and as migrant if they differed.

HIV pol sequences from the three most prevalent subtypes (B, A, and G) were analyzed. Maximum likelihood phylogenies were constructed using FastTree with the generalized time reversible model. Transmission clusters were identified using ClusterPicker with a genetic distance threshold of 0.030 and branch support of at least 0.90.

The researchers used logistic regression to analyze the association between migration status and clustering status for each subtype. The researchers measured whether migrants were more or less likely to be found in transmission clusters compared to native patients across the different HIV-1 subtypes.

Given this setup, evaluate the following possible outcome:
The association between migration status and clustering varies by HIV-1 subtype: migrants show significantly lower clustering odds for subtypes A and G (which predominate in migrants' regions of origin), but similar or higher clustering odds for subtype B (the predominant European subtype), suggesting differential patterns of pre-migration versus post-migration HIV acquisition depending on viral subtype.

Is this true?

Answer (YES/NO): NO